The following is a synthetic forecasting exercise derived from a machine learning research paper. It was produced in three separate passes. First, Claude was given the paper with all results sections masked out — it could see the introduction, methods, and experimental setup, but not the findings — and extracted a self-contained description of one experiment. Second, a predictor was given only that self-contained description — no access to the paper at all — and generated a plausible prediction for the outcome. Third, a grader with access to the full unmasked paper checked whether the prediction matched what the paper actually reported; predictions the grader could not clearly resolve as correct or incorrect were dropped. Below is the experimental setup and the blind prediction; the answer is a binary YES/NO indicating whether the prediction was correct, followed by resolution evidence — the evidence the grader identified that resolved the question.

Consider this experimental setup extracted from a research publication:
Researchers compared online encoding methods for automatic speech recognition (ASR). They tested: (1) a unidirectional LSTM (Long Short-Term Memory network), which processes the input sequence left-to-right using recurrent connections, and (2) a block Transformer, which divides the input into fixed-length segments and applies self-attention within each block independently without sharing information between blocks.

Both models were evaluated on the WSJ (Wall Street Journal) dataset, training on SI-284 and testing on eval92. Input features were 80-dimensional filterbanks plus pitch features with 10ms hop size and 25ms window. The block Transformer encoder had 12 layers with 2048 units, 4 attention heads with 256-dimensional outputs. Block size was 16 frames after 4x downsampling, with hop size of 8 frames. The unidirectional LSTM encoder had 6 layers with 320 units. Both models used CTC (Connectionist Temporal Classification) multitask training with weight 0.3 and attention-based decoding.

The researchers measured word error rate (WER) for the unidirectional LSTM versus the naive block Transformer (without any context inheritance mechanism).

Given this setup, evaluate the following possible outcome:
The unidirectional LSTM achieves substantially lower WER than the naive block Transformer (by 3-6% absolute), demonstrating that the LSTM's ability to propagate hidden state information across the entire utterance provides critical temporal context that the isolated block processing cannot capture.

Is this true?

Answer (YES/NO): NO